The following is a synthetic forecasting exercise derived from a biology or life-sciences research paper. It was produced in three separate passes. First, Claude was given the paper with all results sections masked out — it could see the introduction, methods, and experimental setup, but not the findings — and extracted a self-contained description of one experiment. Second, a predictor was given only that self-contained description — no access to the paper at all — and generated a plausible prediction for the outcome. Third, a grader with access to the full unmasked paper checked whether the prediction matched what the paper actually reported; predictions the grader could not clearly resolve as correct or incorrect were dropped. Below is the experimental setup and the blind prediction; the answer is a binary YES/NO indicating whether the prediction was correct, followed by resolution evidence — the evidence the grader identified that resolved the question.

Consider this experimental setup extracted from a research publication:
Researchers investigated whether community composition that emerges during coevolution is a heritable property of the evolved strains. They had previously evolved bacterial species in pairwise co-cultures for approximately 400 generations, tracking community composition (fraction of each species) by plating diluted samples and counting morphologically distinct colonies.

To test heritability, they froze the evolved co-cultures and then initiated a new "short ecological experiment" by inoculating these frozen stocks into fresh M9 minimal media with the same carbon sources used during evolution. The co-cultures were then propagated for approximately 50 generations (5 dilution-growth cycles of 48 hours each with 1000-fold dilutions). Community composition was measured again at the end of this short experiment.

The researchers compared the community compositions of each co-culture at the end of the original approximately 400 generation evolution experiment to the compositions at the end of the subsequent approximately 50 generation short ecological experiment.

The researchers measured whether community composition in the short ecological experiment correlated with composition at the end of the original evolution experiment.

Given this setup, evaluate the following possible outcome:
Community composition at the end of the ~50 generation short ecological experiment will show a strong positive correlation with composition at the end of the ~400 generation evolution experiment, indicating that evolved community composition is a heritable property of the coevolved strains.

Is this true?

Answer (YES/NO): YES